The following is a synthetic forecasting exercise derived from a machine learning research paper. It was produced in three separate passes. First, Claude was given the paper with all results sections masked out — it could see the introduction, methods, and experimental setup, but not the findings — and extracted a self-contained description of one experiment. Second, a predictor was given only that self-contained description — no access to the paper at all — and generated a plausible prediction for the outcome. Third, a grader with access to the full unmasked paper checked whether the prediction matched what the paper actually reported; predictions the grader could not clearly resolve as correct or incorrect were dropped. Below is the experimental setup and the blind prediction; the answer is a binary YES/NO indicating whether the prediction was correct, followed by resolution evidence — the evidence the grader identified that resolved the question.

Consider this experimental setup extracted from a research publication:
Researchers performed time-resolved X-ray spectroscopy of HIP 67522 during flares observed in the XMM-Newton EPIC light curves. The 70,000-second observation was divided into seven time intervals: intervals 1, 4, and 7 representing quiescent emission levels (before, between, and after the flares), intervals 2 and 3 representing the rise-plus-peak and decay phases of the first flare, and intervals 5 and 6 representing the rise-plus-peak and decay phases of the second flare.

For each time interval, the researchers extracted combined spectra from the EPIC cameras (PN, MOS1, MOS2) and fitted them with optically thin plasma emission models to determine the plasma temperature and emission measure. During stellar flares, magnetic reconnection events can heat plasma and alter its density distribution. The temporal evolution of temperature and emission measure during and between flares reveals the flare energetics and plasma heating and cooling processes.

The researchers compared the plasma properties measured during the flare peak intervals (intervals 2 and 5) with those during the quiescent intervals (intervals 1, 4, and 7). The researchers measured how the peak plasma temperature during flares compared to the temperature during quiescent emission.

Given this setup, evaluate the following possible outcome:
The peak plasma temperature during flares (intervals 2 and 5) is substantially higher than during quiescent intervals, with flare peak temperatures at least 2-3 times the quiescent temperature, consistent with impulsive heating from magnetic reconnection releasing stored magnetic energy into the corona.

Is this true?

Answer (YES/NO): YES